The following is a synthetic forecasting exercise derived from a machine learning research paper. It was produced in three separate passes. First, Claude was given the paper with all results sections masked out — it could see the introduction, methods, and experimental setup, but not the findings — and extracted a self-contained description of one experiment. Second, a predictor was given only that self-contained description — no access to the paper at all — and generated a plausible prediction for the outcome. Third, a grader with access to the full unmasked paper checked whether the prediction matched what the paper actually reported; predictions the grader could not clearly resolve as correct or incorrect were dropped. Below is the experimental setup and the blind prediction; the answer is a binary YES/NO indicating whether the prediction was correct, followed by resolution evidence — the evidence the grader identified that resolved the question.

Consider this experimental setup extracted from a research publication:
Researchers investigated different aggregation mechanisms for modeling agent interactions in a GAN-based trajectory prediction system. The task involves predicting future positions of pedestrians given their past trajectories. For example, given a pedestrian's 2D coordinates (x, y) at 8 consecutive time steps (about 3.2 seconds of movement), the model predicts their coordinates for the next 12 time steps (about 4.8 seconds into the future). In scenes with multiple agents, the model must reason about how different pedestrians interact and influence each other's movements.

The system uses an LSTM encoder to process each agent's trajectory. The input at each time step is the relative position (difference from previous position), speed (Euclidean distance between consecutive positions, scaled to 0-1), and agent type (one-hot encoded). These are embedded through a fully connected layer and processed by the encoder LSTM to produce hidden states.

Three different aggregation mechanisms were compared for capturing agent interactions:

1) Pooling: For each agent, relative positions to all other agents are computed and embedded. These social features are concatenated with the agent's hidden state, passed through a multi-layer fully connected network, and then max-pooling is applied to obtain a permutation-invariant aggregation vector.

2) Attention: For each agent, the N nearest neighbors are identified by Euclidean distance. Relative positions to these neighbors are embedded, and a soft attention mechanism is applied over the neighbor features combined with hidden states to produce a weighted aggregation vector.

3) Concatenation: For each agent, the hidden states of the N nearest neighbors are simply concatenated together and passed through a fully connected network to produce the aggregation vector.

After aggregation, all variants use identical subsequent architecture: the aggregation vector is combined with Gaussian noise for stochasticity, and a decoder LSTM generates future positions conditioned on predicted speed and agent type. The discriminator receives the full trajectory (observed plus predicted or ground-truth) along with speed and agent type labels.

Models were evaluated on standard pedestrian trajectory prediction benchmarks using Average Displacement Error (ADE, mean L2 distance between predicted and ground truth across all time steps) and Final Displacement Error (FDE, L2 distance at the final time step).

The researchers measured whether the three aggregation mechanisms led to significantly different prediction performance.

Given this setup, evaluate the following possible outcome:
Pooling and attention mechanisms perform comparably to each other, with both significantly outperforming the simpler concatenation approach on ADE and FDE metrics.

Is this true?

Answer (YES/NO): NO